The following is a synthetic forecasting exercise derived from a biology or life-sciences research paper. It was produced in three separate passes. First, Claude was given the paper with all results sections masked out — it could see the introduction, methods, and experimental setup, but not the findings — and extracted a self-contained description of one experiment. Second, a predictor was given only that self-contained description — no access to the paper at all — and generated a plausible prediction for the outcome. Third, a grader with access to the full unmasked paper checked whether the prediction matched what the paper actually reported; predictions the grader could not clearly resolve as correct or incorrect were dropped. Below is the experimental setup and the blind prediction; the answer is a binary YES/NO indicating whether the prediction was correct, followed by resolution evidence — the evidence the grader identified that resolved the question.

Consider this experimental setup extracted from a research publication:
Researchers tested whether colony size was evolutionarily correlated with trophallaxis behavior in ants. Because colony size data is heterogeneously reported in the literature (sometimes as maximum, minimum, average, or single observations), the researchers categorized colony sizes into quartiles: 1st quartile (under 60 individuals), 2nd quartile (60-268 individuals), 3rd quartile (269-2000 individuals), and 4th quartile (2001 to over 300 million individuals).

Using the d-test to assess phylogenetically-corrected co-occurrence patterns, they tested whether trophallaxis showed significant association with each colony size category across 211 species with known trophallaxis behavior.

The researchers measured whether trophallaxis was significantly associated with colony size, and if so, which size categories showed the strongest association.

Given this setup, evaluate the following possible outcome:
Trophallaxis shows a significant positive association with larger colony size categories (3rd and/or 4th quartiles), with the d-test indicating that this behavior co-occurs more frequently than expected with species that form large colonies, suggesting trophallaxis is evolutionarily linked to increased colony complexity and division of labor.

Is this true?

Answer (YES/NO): YES